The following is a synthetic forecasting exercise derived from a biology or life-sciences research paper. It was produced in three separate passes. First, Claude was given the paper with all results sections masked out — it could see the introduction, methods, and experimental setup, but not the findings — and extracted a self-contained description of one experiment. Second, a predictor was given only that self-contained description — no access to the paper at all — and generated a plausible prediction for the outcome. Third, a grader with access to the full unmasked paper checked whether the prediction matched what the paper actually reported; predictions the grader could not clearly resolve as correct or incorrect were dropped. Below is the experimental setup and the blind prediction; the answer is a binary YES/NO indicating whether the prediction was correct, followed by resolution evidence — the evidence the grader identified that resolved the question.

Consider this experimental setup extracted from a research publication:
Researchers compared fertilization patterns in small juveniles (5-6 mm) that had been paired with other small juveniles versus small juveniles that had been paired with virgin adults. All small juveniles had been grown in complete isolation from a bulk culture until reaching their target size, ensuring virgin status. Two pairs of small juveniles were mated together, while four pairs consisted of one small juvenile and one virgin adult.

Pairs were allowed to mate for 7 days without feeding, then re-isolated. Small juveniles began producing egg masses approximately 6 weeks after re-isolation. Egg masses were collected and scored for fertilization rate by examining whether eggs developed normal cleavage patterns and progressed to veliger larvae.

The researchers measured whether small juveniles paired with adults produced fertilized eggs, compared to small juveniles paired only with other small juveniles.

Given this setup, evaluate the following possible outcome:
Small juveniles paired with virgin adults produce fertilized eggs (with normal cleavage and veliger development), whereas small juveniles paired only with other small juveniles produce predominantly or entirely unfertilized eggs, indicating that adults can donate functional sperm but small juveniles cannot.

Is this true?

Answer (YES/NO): NO